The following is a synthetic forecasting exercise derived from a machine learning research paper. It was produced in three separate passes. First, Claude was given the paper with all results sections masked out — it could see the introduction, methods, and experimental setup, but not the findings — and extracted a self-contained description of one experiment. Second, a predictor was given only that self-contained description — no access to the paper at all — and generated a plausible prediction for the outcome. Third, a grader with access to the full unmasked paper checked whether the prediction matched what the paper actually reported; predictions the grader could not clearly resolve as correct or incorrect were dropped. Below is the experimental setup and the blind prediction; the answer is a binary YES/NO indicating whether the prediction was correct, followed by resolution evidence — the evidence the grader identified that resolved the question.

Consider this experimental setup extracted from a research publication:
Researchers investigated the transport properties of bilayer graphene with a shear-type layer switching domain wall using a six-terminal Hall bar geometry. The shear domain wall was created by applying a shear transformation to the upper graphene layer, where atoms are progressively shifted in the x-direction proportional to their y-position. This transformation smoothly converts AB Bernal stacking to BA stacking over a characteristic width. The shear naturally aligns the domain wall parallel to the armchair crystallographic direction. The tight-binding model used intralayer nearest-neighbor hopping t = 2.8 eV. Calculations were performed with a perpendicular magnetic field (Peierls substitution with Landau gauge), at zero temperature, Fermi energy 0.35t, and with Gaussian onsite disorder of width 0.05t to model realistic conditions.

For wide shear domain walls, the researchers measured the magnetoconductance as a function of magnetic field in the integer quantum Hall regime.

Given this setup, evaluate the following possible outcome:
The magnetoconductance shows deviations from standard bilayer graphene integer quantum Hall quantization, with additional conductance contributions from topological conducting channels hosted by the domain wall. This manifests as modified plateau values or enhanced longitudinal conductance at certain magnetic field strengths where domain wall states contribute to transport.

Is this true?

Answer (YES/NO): YES